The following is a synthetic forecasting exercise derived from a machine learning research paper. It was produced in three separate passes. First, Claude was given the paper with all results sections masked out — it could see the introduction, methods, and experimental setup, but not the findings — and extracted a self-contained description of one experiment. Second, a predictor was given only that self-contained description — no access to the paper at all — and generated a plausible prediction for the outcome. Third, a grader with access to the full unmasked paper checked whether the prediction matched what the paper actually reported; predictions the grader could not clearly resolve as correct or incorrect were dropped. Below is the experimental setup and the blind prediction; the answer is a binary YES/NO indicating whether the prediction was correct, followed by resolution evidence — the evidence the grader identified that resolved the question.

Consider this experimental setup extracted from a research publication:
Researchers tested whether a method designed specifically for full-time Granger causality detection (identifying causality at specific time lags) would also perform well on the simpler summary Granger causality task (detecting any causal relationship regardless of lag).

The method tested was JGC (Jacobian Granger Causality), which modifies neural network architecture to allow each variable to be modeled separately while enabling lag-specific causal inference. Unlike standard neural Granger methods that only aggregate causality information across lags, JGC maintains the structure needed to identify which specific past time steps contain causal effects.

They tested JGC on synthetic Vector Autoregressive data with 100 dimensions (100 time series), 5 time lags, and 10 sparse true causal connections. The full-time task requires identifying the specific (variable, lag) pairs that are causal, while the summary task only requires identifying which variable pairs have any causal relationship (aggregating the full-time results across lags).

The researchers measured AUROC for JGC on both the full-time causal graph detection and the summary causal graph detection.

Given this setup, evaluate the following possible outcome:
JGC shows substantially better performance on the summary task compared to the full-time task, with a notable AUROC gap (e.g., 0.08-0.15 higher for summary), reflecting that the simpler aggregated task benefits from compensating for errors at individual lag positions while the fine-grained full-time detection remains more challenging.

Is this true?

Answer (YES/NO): NO